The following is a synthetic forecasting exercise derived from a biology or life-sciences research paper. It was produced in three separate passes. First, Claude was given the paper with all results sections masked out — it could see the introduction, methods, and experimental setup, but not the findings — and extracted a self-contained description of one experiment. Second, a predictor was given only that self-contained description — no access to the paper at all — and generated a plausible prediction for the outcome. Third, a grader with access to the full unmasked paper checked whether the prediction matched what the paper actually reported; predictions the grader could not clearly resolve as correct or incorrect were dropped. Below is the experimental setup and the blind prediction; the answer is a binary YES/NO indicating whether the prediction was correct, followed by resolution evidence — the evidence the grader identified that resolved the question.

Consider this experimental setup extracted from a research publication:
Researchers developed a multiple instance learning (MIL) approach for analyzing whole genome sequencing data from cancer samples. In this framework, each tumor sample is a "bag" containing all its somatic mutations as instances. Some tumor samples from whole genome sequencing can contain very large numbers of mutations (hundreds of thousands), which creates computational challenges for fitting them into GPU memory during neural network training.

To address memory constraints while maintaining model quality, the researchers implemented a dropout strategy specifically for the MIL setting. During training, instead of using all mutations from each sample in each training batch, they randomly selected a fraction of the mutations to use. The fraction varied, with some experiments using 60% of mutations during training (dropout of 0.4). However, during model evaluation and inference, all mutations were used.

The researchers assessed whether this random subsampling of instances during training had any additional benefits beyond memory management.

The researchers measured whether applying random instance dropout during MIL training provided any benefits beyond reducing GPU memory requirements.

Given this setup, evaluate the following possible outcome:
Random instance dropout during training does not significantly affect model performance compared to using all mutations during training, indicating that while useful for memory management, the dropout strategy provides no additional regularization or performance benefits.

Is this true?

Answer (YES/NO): NO